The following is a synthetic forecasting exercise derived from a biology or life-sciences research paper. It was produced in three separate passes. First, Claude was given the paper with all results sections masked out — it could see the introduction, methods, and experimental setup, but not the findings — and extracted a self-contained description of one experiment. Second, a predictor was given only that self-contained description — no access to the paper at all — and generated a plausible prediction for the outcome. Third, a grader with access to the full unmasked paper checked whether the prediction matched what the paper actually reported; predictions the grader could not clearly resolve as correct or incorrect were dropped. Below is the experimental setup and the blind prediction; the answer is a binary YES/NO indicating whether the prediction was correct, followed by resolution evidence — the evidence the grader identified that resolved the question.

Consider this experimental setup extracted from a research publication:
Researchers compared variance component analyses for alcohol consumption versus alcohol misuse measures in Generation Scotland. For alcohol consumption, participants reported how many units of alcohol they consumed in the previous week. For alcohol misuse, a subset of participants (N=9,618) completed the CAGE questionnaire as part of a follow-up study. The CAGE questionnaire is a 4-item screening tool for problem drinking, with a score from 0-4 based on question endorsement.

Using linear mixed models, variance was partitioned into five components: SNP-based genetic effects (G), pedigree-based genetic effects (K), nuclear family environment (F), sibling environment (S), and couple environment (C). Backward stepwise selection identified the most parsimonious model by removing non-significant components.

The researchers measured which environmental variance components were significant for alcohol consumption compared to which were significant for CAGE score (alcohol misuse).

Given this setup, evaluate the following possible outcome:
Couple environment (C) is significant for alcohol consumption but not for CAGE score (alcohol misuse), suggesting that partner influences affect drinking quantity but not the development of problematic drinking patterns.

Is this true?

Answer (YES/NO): NO